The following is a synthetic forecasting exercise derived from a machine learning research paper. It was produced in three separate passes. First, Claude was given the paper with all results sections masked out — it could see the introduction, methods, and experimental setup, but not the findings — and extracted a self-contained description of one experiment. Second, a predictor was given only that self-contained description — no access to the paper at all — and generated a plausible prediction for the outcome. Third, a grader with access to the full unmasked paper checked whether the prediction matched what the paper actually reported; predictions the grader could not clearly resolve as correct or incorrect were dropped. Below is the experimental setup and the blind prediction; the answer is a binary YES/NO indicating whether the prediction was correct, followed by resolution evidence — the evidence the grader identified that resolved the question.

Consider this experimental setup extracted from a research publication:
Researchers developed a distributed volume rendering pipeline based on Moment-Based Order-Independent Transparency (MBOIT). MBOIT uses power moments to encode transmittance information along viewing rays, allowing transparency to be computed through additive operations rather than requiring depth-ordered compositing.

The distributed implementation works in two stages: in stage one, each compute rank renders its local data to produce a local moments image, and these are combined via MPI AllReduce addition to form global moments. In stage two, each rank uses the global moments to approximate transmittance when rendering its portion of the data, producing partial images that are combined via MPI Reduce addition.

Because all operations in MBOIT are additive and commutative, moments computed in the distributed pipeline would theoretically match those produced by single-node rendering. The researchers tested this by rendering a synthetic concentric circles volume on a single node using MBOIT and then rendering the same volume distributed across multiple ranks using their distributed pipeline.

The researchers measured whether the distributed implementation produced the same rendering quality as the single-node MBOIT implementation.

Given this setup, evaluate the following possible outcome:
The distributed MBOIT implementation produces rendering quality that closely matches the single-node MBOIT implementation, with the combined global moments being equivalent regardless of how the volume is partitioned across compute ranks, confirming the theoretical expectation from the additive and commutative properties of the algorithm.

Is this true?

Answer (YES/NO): YES